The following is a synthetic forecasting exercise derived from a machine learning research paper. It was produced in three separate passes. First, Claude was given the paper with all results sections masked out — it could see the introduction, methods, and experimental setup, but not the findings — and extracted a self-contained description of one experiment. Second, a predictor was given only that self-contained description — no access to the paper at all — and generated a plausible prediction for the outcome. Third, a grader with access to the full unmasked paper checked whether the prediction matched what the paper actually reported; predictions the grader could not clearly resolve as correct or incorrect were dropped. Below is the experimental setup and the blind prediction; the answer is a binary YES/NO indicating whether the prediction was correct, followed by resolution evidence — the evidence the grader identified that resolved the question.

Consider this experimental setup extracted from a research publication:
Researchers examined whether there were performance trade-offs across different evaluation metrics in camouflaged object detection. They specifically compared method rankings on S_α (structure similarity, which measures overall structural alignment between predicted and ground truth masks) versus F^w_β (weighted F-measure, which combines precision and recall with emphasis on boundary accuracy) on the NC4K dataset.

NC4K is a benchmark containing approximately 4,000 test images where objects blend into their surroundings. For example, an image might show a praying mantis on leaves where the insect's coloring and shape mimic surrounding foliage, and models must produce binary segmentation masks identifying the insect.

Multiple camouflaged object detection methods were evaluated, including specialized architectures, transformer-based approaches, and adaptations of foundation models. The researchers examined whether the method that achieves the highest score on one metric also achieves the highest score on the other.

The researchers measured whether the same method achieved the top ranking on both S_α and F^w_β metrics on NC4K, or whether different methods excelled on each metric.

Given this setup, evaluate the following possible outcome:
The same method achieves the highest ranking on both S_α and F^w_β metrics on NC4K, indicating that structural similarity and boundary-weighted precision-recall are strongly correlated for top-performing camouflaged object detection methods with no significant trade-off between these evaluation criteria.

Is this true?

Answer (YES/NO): NO